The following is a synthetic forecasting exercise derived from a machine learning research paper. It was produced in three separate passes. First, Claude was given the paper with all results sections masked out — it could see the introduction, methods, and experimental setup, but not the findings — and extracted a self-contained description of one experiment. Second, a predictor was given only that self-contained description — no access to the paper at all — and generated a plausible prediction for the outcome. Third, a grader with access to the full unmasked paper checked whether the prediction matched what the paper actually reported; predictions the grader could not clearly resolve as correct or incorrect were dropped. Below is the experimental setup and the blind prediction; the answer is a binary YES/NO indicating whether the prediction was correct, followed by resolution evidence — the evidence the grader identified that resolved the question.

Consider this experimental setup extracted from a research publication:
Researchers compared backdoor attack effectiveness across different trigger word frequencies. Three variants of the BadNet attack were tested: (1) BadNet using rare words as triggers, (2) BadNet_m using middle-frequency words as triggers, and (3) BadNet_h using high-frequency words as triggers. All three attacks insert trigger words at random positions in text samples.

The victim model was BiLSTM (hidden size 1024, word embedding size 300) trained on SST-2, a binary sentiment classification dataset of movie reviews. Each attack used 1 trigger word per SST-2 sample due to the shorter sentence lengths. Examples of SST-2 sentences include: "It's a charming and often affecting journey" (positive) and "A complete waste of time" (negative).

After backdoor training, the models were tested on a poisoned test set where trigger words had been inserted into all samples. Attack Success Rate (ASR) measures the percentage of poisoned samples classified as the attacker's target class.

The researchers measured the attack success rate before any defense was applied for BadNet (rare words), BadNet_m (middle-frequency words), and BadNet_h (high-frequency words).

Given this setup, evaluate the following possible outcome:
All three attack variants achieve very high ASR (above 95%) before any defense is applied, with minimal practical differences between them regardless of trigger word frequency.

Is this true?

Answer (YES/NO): NO